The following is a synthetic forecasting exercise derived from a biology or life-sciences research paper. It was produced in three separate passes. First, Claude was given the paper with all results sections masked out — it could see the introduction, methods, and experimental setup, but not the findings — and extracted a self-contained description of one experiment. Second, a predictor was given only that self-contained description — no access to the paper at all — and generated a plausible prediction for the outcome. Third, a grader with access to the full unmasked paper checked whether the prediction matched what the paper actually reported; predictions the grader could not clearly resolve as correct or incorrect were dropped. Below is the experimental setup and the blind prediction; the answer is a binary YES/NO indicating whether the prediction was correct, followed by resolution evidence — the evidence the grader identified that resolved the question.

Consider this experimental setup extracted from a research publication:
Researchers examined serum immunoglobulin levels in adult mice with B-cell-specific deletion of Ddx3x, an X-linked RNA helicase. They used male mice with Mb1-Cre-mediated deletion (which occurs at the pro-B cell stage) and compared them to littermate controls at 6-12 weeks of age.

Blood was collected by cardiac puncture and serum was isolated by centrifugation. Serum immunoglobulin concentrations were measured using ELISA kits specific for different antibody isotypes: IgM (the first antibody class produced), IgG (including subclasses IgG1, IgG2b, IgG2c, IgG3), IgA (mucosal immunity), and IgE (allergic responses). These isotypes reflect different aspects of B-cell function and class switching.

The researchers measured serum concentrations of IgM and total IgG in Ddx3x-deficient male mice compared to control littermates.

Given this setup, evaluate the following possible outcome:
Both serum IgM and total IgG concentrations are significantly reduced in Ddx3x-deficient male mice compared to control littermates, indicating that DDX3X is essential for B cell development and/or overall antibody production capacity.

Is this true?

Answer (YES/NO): NO